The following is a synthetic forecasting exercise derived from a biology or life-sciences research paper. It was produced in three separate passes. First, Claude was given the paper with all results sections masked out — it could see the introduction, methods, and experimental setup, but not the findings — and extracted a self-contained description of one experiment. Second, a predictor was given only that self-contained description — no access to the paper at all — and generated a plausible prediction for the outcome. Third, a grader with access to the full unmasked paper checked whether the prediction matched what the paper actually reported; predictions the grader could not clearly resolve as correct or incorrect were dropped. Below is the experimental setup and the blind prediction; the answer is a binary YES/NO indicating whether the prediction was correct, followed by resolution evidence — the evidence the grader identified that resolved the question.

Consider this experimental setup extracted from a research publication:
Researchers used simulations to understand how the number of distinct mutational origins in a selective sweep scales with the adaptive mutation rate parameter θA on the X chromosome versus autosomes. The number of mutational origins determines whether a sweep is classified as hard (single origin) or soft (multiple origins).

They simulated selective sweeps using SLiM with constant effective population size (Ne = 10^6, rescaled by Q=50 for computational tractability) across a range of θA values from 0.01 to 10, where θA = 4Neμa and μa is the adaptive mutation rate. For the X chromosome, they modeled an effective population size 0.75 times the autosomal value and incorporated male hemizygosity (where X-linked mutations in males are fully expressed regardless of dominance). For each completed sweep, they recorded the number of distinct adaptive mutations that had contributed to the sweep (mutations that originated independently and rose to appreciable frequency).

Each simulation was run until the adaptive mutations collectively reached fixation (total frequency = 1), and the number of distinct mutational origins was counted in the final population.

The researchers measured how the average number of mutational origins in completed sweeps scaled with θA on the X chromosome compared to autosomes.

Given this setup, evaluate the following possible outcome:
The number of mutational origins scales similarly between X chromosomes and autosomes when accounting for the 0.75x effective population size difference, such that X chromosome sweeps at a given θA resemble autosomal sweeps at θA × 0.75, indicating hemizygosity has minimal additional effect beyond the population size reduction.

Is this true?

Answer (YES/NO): NO